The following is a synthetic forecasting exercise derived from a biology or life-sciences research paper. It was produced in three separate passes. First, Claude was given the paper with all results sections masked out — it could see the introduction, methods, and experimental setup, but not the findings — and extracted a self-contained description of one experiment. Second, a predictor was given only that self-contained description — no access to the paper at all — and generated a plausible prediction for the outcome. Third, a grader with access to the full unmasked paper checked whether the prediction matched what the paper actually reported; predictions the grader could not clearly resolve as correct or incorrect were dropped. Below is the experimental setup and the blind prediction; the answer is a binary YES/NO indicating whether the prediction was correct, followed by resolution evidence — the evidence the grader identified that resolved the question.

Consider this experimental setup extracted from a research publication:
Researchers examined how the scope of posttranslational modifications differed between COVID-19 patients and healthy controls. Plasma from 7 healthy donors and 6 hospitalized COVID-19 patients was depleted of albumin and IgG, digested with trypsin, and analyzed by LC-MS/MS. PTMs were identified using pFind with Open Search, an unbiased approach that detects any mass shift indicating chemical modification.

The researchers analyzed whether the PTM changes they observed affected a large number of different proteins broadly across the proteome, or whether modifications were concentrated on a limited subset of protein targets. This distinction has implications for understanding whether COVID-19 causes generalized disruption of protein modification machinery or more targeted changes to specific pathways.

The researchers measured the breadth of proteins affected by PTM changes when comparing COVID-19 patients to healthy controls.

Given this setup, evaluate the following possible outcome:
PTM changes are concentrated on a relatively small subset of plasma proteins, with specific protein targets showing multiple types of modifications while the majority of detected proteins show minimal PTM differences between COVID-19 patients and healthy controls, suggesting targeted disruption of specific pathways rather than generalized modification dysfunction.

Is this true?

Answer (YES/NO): YES